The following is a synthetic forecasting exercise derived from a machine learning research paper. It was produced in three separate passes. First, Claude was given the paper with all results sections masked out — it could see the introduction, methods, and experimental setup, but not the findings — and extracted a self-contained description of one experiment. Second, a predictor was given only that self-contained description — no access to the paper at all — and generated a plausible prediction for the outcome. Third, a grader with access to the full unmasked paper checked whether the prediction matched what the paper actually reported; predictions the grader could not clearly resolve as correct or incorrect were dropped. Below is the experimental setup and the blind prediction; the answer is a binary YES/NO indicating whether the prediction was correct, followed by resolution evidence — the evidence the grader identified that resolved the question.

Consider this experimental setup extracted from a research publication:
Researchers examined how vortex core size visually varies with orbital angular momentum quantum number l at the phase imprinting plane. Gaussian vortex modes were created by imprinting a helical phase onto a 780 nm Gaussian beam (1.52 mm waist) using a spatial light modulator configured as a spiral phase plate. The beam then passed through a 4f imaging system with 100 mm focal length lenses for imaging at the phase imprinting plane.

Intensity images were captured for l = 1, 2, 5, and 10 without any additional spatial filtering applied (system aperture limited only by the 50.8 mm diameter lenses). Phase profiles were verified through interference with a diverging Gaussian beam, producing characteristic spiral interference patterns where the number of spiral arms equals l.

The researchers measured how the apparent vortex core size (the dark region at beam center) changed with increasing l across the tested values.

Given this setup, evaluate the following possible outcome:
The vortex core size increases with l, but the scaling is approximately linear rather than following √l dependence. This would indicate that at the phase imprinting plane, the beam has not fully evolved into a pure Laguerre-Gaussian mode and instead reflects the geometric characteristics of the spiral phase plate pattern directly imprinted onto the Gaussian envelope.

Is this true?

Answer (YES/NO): YES